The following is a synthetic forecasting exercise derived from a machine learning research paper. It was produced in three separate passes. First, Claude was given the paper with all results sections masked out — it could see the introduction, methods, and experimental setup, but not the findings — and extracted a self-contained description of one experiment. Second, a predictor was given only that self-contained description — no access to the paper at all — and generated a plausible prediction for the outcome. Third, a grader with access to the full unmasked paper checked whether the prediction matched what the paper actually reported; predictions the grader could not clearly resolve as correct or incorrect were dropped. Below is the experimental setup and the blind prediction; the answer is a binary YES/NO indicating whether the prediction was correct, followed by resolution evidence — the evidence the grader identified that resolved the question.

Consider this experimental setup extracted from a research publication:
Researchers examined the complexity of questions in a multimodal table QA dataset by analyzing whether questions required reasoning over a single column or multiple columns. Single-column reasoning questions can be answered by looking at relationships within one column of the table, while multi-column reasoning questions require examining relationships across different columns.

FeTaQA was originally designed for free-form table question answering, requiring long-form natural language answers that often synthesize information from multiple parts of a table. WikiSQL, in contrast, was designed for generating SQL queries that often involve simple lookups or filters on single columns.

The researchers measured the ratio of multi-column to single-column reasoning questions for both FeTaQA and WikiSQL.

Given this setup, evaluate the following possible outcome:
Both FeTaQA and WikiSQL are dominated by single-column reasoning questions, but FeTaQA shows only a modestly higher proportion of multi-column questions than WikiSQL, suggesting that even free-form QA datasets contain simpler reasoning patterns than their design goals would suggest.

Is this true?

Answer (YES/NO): NO